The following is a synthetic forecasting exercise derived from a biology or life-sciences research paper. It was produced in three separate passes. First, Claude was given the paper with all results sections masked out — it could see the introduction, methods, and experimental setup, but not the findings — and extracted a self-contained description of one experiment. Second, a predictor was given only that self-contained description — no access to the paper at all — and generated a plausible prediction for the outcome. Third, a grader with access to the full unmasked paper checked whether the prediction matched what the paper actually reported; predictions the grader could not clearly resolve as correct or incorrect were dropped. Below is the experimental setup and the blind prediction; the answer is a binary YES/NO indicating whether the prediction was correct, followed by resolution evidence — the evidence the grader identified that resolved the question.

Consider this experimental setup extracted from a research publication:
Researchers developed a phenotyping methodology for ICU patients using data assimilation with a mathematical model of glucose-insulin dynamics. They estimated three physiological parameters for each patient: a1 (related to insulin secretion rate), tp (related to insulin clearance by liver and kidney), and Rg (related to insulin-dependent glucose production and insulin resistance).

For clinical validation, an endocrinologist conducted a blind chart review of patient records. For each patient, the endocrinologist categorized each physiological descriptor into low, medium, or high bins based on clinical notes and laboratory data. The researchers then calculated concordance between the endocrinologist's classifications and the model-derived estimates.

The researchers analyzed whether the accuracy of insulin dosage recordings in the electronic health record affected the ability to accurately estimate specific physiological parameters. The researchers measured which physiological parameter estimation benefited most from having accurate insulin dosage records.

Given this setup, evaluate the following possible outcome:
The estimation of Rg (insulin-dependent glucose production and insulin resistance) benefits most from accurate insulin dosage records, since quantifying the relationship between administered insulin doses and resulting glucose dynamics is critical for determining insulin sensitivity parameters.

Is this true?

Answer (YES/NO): YES